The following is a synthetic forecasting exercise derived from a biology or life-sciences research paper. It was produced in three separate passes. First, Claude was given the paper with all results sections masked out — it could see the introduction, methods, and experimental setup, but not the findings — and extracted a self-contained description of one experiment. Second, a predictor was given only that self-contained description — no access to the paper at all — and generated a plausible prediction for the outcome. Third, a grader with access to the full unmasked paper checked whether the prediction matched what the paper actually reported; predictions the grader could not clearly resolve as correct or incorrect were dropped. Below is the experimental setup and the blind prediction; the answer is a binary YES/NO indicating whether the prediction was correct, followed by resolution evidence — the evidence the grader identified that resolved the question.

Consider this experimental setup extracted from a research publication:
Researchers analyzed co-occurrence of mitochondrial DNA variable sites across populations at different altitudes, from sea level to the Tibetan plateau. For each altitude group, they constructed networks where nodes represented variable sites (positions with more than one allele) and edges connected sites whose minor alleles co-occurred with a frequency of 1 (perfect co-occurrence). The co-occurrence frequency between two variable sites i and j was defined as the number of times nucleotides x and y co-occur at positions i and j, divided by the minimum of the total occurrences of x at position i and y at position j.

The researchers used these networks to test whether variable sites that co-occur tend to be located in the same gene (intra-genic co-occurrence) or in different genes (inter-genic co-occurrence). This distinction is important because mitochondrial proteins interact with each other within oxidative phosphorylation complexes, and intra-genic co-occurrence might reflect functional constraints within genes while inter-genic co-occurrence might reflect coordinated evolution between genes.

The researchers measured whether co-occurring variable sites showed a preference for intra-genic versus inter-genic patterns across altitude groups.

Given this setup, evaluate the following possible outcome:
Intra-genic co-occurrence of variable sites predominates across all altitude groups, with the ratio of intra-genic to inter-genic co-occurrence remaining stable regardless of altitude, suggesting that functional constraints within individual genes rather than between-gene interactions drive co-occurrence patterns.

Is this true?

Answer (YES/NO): NO